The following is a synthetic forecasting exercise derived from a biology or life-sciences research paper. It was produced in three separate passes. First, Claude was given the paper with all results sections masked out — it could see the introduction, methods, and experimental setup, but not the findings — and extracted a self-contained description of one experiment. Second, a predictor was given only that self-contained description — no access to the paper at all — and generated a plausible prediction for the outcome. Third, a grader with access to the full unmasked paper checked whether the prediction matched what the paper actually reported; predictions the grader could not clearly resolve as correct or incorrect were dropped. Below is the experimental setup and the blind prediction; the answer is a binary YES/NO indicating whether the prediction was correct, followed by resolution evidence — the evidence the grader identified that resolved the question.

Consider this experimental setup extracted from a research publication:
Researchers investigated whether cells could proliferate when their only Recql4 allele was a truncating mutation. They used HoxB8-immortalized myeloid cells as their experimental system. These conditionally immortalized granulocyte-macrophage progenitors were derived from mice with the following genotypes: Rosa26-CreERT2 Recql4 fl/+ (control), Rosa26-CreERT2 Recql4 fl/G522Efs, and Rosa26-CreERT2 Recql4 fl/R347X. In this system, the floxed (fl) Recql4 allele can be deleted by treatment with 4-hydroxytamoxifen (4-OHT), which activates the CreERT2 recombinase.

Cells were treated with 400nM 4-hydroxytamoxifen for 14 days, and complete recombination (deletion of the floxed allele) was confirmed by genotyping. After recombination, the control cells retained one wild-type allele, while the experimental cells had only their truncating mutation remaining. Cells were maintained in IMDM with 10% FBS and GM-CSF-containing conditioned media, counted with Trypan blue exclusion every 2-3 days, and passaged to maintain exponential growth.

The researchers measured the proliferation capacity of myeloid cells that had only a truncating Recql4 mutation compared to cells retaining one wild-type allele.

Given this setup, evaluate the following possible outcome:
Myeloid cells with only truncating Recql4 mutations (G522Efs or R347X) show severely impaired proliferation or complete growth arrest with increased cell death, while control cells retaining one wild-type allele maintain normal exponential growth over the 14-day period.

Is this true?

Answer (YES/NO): YES